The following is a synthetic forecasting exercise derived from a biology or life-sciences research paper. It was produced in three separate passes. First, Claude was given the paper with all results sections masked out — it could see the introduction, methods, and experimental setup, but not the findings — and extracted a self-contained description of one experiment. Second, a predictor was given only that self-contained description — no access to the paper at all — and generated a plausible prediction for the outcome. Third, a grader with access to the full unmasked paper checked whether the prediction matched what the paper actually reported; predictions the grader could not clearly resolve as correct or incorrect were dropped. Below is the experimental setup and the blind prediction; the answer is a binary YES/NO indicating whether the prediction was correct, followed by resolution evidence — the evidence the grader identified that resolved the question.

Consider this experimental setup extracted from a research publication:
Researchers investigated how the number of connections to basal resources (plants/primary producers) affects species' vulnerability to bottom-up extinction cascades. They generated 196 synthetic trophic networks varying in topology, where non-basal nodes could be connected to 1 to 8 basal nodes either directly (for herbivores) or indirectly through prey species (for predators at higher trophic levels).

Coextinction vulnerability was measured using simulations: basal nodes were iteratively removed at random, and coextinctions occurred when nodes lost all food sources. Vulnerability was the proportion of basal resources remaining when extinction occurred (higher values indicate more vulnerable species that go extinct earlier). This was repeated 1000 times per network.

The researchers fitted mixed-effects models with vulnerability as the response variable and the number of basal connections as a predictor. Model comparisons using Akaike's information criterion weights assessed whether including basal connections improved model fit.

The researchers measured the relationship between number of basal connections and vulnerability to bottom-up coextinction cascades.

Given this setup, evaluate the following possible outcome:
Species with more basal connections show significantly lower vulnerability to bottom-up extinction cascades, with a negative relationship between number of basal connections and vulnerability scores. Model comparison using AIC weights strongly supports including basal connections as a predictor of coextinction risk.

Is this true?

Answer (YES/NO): YES